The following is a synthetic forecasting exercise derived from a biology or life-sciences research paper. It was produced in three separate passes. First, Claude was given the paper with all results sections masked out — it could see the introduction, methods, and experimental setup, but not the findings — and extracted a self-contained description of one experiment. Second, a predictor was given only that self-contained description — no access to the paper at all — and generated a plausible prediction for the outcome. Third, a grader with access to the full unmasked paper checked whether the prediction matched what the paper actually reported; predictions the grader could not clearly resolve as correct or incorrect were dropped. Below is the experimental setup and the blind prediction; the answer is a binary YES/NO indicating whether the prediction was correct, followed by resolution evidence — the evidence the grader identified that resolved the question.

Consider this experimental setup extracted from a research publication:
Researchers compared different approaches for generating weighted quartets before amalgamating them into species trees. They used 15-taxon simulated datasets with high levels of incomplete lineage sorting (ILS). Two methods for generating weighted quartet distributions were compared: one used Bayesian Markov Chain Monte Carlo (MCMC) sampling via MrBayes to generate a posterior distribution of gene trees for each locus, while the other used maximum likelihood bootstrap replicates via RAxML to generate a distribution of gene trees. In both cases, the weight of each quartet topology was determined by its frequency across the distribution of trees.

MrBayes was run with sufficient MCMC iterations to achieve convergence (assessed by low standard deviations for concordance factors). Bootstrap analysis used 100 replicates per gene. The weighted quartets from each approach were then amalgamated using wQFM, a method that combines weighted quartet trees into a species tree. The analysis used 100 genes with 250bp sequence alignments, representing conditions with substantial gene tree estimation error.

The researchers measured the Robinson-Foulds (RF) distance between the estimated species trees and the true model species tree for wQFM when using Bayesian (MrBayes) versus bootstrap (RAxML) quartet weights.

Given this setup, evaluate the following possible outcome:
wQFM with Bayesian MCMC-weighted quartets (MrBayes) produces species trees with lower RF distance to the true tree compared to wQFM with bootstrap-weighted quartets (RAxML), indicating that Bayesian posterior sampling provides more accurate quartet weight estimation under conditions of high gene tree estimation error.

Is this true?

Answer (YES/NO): YES